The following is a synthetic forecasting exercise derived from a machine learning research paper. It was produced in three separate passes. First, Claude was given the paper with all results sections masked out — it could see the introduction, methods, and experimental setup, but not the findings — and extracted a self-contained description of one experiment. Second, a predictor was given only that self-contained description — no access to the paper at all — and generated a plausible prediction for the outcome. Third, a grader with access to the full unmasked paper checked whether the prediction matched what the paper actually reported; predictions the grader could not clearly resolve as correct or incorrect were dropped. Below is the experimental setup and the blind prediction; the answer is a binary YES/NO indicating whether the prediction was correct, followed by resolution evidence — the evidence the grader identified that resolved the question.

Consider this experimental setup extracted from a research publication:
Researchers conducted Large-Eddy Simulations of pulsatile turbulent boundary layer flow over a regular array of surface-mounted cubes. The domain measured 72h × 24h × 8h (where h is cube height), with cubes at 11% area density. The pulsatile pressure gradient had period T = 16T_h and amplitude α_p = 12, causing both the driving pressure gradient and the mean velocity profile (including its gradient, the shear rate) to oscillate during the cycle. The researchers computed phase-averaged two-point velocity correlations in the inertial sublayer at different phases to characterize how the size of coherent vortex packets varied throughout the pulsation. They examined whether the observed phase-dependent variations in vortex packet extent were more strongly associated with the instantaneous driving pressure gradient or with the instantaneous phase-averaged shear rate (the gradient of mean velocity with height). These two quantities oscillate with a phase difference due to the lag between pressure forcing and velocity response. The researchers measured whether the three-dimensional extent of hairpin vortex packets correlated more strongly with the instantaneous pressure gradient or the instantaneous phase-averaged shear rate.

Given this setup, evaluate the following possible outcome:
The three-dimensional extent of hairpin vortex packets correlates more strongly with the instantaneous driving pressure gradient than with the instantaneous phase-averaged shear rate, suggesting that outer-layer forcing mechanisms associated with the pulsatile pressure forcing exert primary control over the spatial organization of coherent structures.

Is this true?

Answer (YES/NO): NO